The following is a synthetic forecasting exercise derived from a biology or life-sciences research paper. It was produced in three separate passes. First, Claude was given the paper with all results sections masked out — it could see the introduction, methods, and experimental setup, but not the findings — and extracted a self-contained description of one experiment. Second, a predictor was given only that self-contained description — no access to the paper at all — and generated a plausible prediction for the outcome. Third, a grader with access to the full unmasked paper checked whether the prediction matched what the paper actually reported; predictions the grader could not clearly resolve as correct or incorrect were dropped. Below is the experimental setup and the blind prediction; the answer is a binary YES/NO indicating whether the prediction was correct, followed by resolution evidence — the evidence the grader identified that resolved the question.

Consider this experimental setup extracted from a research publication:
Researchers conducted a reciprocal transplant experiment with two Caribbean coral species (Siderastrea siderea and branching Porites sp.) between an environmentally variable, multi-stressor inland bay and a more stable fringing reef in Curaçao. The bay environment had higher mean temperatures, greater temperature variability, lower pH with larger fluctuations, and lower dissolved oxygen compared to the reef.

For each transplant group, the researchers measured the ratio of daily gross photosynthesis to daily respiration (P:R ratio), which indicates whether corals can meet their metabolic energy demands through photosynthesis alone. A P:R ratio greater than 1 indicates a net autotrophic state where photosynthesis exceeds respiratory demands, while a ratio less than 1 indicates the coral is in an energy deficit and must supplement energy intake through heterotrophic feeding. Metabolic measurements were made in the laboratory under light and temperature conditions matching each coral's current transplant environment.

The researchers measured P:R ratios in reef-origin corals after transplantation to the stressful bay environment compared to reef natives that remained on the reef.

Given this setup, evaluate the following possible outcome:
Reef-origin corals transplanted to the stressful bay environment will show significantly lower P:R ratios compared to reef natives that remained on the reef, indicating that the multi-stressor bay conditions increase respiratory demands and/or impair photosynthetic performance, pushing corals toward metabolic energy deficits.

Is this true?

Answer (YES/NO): YES